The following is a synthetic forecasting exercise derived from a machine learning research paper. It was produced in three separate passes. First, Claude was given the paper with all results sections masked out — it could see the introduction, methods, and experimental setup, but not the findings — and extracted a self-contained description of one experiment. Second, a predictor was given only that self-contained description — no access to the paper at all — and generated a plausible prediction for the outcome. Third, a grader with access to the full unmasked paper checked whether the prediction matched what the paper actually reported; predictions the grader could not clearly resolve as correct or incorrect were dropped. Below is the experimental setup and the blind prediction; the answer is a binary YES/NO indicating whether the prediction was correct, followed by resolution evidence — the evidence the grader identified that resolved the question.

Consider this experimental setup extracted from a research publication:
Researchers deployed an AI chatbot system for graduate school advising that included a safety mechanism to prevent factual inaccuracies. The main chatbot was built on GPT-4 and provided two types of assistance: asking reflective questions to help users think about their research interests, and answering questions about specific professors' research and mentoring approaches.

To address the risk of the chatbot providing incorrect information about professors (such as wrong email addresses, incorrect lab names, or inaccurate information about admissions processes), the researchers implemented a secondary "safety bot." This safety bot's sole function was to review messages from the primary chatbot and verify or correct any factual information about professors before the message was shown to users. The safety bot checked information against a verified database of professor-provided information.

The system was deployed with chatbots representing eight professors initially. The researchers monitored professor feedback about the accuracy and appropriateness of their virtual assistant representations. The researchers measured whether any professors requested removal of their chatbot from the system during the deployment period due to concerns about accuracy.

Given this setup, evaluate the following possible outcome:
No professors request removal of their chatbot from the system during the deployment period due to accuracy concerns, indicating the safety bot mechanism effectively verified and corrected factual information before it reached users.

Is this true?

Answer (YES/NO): NO